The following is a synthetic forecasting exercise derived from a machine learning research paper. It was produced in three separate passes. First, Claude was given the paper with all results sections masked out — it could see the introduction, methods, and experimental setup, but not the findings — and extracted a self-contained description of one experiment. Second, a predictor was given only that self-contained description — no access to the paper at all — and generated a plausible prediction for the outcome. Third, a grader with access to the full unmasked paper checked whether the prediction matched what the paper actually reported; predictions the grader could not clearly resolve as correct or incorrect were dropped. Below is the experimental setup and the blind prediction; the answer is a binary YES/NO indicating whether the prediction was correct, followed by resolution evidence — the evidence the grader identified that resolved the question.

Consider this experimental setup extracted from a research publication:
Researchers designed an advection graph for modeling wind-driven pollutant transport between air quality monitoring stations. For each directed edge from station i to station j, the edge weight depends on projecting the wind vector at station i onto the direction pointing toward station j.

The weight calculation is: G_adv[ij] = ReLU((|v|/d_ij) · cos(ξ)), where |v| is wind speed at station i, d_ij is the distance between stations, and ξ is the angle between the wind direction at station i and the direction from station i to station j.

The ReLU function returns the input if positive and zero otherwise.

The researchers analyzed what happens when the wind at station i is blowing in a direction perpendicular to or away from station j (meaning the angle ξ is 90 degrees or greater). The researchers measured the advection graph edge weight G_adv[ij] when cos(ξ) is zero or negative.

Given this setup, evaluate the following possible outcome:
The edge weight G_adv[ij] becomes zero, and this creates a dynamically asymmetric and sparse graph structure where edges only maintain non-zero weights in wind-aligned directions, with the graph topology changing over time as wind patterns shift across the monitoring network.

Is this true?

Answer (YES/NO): YES